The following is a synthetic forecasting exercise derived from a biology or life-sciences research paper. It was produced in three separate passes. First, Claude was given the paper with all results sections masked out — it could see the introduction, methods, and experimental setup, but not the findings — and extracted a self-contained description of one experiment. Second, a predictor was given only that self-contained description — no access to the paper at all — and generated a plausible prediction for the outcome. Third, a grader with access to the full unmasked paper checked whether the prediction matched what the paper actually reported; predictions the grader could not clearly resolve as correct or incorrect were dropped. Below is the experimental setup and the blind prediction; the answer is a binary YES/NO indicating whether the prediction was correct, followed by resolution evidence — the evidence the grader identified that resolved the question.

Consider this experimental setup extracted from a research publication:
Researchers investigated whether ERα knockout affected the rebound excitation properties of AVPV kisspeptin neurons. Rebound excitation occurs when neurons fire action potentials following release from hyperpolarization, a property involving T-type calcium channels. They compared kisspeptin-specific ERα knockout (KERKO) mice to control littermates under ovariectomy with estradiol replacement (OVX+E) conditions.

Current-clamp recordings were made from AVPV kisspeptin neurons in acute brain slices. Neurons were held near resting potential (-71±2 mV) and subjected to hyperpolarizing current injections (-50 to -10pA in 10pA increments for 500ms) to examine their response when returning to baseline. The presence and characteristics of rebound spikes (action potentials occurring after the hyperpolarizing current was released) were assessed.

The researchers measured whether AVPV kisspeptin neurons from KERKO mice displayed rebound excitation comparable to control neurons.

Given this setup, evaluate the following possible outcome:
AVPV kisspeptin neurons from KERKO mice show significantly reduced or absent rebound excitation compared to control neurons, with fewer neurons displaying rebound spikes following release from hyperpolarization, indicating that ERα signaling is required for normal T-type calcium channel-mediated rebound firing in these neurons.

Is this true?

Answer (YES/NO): YES